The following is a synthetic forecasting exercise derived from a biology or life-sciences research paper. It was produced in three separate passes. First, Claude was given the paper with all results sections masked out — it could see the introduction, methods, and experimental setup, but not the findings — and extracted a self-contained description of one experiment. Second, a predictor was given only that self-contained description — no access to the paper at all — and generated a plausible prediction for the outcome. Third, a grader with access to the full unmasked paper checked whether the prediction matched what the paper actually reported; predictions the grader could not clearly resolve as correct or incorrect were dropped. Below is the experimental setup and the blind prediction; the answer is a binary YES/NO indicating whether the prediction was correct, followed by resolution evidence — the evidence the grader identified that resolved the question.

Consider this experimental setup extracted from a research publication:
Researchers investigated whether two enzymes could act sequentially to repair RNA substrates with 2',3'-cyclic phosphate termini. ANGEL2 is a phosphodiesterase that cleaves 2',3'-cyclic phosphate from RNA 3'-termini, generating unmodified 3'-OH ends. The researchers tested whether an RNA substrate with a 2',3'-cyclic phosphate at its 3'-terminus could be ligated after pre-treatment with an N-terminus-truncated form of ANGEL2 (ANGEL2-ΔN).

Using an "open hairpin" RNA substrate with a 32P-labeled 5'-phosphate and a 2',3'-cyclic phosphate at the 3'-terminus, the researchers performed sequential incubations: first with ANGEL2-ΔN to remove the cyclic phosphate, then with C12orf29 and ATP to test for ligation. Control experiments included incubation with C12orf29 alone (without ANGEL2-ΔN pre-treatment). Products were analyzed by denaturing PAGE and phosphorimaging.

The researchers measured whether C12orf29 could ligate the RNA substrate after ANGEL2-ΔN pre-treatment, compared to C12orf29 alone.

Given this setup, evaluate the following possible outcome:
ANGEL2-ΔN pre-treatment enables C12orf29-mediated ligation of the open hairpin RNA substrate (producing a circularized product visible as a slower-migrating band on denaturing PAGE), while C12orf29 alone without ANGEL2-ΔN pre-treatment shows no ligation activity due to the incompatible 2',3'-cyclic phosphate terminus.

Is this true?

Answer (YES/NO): YES